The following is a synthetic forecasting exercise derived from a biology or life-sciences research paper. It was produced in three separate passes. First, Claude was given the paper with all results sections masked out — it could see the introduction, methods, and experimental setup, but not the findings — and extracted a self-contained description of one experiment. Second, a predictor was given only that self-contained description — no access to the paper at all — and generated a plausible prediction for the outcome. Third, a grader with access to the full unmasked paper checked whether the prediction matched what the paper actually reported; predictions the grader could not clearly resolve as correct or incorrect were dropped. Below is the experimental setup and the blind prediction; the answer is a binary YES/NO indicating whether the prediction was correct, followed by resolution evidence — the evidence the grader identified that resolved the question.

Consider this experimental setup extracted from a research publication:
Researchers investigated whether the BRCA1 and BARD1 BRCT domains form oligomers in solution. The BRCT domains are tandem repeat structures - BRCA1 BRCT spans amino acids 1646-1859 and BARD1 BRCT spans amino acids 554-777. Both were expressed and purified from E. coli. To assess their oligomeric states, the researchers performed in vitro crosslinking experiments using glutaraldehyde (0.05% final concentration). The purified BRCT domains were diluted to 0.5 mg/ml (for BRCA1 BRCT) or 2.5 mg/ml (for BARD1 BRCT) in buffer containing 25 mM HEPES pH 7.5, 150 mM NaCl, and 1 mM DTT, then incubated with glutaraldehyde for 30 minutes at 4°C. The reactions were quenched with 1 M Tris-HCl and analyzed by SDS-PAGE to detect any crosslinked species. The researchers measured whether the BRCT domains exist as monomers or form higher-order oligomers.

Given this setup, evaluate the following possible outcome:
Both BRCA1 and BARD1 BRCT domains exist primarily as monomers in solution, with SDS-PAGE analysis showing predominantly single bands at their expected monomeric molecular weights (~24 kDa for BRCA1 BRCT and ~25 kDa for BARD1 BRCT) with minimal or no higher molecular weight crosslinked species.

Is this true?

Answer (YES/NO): NO